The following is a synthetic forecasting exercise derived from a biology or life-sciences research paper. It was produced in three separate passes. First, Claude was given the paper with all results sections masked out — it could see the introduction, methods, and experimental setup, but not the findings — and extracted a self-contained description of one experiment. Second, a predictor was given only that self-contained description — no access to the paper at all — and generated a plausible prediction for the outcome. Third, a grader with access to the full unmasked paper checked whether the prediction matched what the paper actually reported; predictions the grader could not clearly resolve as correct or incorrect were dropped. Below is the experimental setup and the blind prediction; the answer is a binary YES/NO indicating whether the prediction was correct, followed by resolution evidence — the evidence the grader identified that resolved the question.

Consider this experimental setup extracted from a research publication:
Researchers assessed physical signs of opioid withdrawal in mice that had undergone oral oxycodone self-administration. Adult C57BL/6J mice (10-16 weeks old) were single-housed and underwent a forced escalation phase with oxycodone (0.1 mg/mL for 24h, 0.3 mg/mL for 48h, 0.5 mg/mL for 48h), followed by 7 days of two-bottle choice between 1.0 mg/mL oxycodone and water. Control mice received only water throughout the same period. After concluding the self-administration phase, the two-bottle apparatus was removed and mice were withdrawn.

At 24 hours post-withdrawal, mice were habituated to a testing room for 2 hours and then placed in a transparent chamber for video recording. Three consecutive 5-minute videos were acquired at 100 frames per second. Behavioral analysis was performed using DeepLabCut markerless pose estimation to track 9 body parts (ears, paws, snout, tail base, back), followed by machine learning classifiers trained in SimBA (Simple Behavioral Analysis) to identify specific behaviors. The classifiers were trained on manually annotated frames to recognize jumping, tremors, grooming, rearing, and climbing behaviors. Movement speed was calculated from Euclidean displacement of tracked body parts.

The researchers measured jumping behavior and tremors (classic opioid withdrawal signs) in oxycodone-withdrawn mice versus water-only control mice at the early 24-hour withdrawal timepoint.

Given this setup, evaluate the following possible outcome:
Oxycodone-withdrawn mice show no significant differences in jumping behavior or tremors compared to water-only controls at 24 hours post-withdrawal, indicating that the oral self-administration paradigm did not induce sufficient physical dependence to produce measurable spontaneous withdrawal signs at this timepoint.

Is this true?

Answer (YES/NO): NO